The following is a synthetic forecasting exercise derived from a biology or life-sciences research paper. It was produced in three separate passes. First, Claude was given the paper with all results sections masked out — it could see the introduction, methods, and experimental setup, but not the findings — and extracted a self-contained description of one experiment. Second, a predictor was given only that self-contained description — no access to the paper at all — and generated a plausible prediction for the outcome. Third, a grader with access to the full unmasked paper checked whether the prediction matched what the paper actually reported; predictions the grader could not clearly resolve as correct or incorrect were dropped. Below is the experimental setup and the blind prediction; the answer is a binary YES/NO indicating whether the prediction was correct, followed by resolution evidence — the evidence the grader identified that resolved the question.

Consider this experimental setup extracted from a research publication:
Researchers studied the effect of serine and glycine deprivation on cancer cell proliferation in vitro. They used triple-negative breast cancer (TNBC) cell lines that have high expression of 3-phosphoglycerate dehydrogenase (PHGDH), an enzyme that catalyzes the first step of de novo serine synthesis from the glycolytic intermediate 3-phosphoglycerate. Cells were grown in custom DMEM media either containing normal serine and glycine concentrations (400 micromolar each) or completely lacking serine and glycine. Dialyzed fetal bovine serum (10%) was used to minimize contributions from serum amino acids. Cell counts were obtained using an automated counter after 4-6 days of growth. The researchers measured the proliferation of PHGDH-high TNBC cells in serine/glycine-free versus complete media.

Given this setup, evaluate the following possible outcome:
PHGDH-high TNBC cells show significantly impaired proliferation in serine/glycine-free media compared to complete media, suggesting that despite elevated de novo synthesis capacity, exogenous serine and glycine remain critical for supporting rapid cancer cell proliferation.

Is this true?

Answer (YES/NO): NO